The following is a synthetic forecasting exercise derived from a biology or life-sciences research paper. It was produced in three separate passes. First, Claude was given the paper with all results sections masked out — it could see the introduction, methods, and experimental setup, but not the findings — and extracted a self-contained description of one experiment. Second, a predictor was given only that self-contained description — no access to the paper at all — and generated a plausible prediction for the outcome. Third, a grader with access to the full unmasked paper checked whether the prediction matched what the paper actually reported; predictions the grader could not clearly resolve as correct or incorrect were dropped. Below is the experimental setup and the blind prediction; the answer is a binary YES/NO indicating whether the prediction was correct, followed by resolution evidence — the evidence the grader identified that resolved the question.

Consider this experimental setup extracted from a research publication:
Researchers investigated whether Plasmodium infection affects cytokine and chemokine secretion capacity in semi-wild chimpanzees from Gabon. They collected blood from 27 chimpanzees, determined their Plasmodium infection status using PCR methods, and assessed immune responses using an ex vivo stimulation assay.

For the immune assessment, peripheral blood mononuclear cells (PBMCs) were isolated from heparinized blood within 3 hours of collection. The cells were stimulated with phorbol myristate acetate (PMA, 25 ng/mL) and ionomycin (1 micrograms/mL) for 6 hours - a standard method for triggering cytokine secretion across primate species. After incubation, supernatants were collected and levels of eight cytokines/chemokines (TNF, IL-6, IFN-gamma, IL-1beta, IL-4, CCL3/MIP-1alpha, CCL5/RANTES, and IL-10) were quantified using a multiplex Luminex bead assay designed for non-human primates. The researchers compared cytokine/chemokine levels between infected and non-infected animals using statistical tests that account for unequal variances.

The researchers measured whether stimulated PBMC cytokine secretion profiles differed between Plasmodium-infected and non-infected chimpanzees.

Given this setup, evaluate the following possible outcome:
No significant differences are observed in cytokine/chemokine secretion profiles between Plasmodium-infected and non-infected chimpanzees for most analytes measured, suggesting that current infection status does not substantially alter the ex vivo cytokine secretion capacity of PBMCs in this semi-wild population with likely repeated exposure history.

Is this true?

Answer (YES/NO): NO